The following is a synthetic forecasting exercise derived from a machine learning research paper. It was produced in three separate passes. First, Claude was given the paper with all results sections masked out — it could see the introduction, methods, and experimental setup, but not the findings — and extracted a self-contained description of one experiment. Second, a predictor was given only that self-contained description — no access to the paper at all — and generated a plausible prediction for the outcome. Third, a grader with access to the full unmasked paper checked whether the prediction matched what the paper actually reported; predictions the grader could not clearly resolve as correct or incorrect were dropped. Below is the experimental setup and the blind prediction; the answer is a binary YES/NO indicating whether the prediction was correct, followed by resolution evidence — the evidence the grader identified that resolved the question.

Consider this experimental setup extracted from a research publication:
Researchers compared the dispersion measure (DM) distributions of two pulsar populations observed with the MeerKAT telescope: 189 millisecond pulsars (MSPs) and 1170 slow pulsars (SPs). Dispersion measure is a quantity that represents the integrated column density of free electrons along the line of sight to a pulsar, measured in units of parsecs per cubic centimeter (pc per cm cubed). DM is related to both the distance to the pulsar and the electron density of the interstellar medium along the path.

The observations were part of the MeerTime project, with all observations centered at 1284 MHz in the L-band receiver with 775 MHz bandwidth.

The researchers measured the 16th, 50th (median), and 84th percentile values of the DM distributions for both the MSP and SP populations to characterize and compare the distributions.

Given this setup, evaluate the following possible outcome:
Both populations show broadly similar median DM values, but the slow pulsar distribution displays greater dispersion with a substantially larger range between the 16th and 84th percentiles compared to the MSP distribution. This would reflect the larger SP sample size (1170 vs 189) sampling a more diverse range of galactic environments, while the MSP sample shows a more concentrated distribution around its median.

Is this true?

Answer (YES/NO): NO